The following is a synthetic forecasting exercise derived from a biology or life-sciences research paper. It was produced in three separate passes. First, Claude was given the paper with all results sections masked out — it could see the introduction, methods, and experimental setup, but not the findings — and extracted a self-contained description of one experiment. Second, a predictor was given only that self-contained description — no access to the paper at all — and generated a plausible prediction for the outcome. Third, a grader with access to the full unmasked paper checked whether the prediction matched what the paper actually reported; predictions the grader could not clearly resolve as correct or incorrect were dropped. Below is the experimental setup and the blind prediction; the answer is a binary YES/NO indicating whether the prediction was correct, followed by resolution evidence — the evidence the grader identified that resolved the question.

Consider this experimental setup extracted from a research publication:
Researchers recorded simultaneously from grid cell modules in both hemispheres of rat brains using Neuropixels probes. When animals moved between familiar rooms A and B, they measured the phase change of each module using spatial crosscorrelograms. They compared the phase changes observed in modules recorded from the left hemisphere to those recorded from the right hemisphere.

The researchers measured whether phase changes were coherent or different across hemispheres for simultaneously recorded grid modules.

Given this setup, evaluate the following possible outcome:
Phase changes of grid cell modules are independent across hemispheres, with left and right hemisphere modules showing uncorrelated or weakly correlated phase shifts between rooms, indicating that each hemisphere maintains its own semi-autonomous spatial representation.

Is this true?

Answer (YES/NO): NO